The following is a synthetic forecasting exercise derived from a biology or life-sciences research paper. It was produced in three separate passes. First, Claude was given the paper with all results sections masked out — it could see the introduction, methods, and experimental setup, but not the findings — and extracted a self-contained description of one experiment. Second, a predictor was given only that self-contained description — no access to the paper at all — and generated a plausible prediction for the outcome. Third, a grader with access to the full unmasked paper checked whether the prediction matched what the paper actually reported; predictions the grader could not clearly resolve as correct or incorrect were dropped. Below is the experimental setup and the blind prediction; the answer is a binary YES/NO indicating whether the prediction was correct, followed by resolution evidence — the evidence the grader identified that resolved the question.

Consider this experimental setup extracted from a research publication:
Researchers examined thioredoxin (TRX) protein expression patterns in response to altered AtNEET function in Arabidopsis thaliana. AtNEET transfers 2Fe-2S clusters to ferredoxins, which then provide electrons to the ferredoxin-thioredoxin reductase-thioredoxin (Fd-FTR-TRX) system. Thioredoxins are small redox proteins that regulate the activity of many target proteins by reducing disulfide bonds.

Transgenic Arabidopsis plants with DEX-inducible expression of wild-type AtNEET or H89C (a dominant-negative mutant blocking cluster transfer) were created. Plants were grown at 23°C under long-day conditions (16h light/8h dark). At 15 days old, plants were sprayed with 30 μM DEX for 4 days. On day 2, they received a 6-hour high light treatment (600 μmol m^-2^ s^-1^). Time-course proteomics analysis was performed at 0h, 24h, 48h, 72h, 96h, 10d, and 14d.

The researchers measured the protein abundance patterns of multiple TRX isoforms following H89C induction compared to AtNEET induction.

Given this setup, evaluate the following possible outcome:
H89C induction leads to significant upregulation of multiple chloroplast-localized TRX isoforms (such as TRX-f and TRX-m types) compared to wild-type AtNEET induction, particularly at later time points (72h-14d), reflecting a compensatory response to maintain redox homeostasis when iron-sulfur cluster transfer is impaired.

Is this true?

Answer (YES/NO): NO